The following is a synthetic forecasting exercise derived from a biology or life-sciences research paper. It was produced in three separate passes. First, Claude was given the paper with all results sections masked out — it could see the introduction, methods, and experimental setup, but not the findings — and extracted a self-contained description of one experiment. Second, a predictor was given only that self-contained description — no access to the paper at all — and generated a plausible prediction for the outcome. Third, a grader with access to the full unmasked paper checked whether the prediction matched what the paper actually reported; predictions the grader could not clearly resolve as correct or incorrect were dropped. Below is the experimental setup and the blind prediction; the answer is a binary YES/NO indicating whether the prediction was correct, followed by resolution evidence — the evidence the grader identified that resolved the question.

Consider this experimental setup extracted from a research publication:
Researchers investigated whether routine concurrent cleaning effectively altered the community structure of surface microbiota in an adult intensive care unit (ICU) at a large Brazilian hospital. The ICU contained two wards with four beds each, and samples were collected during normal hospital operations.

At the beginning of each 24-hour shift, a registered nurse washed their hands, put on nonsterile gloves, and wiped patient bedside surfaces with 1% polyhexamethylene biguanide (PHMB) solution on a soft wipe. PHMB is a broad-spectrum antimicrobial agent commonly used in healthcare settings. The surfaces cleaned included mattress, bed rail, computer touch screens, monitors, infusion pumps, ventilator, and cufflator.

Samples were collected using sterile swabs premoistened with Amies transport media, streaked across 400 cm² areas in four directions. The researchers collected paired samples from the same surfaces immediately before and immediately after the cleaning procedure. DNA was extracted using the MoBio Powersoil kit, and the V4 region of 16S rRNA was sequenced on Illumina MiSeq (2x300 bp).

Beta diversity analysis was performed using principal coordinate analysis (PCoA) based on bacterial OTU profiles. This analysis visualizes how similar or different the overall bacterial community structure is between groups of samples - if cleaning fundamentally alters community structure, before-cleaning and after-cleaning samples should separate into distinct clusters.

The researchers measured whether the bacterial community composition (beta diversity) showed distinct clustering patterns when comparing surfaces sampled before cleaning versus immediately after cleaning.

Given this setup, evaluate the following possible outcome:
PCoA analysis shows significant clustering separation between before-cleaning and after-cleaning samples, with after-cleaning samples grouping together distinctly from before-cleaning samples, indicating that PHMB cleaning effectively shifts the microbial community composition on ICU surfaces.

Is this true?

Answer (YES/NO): NO